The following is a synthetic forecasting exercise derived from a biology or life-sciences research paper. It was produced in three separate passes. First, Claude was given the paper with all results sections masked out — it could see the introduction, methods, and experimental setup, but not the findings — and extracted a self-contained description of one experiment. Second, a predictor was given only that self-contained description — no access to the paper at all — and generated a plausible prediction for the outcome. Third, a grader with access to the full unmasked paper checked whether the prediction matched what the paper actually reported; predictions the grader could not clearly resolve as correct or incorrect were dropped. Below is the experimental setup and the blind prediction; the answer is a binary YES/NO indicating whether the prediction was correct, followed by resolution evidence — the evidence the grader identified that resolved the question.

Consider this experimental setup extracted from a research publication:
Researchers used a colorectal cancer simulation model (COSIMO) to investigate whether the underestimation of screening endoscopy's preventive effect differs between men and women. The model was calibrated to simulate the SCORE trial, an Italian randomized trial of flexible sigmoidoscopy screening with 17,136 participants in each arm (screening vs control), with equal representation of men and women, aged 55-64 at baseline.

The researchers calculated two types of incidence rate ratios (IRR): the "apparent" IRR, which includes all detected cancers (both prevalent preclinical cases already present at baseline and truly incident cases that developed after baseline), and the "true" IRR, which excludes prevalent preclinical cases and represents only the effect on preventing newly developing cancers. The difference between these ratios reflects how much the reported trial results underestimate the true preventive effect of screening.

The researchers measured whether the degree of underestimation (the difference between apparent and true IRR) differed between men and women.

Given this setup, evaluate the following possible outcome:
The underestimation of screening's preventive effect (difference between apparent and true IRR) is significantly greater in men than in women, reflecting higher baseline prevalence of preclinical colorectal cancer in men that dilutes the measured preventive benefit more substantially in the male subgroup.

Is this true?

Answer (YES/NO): NO